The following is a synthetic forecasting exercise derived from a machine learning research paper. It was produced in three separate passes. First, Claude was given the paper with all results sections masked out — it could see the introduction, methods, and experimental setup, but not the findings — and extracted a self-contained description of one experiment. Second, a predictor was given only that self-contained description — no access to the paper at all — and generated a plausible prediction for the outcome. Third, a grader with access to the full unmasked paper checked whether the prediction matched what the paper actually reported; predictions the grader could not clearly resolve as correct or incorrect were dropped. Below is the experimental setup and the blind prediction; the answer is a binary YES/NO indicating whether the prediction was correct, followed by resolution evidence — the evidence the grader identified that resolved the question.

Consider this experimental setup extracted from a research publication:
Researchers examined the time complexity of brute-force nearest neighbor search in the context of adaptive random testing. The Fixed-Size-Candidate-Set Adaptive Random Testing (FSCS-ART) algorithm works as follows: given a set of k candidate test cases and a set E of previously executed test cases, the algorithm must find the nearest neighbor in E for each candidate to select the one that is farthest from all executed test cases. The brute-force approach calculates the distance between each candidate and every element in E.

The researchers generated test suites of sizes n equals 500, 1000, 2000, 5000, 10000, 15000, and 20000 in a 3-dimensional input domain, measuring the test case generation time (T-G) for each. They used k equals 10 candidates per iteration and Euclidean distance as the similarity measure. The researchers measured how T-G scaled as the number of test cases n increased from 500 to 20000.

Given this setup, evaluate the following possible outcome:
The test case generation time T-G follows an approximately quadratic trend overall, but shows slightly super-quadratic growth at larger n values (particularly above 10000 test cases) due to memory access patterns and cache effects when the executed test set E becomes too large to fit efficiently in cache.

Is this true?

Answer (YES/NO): NO